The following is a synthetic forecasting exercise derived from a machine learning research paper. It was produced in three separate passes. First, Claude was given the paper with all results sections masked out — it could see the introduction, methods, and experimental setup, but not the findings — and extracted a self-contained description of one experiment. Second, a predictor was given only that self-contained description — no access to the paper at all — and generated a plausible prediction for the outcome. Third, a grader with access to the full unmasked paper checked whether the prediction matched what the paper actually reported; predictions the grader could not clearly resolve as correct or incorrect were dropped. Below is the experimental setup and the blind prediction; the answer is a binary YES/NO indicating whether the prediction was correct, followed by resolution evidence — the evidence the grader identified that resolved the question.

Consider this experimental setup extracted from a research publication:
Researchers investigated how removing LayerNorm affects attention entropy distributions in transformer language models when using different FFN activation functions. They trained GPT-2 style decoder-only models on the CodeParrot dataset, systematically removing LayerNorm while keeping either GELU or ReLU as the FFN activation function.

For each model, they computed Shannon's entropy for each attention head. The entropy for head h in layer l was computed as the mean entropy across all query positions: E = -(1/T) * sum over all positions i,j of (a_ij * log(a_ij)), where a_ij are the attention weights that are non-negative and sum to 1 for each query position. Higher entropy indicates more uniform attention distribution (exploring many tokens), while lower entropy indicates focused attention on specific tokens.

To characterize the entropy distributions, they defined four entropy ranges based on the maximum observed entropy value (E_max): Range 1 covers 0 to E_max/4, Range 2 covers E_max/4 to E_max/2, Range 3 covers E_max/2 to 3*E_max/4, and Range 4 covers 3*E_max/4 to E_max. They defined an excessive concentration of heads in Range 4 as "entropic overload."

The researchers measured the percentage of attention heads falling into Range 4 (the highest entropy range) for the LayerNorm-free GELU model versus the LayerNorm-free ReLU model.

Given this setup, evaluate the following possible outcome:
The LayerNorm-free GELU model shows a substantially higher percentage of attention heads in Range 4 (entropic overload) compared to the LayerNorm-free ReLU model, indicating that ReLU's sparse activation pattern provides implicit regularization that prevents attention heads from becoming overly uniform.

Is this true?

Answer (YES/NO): YES